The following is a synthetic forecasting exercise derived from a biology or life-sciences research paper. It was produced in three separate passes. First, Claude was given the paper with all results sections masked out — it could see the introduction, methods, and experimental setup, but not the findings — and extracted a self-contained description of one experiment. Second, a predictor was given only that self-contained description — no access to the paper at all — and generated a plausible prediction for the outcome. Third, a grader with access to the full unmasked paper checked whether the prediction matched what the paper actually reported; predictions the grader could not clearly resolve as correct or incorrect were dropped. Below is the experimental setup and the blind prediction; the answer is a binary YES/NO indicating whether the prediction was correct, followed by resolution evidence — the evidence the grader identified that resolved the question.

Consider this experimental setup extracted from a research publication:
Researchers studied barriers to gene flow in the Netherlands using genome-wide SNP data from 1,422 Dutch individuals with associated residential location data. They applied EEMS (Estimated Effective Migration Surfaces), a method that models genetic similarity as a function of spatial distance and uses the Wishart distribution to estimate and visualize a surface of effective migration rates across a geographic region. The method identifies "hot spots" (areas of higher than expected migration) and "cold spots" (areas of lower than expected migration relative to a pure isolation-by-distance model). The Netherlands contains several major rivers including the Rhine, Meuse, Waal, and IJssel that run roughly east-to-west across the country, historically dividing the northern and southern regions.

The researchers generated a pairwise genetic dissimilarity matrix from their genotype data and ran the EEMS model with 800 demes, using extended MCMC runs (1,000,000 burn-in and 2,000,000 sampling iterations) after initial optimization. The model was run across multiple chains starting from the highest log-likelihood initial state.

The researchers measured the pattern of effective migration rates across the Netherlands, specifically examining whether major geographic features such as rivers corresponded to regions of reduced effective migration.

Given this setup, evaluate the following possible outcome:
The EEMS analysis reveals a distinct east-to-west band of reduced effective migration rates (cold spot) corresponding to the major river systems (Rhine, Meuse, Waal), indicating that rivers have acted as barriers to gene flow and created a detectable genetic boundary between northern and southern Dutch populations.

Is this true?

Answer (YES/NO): YES